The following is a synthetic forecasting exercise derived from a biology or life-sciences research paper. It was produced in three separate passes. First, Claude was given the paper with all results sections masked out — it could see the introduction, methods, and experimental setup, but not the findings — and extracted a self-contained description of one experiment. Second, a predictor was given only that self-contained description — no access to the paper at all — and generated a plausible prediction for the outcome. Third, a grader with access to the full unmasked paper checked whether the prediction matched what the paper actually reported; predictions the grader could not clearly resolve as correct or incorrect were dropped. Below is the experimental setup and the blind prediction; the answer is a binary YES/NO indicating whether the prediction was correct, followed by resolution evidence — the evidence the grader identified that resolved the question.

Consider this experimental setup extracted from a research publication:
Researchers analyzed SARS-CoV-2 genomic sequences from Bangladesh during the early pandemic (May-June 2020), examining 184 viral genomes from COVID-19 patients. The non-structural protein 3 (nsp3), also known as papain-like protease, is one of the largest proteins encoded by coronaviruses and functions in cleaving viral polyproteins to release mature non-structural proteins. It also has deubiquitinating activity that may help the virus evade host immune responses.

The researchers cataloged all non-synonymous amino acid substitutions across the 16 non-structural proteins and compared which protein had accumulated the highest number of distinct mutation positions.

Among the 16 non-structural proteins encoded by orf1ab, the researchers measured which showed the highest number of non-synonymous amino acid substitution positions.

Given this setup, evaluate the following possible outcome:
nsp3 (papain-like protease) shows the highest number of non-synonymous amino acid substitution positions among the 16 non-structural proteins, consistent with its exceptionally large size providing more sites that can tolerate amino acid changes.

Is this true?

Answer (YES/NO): YES